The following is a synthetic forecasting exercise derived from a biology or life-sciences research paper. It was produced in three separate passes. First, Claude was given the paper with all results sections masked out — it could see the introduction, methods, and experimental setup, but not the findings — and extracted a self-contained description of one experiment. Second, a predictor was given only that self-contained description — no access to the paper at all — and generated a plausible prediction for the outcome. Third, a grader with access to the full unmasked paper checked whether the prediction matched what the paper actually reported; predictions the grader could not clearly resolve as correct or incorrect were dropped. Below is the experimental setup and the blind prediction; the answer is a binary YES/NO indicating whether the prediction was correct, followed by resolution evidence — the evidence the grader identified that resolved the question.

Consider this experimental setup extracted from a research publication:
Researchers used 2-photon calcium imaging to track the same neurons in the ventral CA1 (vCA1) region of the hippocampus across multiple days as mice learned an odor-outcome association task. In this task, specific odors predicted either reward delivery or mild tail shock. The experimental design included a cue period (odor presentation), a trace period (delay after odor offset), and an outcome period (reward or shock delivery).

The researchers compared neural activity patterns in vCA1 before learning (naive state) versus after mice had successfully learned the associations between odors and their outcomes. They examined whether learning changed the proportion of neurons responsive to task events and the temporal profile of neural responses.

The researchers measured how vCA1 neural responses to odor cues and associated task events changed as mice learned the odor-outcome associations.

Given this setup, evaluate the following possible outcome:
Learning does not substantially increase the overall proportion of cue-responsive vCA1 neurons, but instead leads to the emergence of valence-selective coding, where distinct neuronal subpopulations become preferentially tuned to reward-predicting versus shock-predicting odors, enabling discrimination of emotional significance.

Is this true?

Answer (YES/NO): NO